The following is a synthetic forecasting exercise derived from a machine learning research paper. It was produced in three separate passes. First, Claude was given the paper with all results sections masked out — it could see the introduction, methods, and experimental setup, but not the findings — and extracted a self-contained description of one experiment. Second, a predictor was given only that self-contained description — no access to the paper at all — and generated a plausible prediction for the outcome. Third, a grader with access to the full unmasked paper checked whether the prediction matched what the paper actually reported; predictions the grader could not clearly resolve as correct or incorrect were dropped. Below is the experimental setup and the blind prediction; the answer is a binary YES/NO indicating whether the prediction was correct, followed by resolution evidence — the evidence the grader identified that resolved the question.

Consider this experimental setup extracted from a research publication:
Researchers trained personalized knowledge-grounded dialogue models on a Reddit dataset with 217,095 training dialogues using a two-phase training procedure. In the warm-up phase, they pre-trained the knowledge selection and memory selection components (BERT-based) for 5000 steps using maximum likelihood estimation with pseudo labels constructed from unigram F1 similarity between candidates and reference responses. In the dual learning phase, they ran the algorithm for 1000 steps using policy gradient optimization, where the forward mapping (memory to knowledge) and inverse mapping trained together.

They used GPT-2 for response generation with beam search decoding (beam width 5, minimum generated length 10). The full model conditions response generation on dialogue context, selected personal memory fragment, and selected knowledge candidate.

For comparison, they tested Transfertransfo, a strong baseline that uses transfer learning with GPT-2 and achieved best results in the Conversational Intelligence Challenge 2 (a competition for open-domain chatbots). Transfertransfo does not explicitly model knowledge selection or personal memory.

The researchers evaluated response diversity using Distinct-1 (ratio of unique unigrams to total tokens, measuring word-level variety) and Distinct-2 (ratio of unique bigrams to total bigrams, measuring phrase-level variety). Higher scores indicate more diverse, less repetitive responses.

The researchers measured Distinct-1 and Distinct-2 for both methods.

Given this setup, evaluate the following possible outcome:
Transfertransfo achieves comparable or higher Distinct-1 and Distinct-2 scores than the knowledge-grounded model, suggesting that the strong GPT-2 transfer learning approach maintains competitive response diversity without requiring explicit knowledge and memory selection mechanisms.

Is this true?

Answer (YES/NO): NO